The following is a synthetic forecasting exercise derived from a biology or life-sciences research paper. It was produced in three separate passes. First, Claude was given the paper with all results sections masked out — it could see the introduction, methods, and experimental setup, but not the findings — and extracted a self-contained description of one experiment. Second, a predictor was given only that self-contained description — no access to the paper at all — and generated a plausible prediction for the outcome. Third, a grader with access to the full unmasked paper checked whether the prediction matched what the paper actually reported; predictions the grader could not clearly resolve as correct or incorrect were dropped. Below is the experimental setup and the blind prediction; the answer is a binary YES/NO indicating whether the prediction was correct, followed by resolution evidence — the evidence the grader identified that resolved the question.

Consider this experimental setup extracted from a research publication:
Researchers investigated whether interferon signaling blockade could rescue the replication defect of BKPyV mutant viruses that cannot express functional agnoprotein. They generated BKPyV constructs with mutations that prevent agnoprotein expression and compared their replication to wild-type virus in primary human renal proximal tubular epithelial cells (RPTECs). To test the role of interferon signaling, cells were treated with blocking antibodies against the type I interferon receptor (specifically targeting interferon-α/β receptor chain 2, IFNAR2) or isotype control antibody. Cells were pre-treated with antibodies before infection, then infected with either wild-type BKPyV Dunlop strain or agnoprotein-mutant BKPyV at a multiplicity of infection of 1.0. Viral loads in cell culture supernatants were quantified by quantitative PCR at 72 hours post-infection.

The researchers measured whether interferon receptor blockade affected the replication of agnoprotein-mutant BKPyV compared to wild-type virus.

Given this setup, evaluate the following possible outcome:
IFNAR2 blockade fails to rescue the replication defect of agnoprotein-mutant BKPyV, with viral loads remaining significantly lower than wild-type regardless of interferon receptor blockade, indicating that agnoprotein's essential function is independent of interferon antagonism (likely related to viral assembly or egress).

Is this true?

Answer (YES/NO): NO